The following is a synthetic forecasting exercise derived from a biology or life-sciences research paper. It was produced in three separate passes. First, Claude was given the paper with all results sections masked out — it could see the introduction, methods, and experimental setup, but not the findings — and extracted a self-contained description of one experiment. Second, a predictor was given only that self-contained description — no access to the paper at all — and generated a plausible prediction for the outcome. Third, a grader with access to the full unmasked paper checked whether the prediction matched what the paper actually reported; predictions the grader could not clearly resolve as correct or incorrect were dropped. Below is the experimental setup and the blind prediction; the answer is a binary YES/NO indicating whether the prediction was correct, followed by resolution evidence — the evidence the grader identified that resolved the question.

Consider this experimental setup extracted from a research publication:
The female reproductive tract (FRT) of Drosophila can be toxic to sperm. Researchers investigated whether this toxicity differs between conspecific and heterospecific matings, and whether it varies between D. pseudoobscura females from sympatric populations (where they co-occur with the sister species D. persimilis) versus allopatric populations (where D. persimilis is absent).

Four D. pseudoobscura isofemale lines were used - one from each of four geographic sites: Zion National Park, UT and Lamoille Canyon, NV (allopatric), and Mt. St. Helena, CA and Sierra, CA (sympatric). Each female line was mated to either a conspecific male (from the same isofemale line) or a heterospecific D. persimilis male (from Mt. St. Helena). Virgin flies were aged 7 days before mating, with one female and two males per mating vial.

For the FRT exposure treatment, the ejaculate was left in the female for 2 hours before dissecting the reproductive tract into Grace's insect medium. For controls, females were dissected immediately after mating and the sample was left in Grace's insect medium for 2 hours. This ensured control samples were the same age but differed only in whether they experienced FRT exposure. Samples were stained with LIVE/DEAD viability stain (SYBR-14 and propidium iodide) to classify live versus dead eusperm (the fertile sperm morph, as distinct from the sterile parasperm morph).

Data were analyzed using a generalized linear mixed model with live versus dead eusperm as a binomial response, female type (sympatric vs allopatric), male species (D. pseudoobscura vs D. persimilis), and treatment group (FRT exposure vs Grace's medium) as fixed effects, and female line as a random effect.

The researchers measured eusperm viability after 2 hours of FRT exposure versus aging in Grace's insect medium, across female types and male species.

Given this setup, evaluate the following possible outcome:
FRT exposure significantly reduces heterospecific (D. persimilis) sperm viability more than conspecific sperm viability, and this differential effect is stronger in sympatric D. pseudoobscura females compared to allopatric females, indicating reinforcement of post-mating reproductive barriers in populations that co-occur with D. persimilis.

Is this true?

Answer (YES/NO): NO